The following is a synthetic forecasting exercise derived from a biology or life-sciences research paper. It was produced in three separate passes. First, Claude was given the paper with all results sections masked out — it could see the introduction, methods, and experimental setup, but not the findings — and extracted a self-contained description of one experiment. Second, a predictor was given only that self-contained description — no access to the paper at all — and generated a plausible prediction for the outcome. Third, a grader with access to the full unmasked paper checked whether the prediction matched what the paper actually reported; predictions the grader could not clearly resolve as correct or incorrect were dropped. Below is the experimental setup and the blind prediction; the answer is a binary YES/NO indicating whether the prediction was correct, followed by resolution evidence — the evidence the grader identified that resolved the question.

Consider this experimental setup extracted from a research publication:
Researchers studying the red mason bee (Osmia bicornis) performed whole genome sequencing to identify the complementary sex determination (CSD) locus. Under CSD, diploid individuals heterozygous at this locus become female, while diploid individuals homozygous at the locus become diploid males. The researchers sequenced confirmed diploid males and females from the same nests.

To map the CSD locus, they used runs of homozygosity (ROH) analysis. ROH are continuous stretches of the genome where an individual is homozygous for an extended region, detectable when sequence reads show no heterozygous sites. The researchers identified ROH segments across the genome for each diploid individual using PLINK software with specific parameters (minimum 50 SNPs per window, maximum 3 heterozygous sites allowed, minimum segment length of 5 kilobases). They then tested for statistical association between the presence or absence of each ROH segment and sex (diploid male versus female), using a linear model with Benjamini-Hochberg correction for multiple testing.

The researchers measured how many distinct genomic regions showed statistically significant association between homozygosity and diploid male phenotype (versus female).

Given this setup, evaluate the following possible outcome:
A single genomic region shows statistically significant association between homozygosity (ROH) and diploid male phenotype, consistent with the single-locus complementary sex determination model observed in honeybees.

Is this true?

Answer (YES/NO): YES